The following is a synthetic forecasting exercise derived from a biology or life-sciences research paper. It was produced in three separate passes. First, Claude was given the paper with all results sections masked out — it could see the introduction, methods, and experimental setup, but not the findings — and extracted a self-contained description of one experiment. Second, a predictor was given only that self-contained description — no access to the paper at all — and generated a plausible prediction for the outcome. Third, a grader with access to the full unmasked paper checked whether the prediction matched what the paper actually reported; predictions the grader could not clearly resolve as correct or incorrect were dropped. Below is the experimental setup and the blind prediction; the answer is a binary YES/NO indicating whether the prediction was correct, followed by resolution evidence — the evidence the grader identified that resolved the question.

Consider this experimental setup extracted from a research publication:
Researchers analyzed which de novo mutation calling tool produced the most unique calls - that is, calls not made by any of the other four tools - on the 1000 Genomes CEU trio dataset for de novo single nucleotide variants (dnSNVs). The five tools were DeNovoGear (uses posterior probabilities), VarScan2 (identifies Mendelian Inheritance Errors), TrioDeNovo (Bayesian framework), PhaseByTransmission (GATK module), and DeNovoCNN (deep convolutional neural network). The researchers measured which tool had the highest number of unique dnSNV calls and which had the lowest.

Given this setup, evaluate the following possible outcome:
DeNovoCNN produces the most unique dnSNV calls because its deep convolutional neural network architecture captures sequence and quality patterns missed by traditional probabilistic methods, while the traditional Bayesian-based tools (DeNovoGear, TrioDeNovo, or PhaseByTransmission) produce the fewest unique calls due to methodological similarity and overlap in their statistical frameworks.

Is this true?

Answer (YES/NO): NO